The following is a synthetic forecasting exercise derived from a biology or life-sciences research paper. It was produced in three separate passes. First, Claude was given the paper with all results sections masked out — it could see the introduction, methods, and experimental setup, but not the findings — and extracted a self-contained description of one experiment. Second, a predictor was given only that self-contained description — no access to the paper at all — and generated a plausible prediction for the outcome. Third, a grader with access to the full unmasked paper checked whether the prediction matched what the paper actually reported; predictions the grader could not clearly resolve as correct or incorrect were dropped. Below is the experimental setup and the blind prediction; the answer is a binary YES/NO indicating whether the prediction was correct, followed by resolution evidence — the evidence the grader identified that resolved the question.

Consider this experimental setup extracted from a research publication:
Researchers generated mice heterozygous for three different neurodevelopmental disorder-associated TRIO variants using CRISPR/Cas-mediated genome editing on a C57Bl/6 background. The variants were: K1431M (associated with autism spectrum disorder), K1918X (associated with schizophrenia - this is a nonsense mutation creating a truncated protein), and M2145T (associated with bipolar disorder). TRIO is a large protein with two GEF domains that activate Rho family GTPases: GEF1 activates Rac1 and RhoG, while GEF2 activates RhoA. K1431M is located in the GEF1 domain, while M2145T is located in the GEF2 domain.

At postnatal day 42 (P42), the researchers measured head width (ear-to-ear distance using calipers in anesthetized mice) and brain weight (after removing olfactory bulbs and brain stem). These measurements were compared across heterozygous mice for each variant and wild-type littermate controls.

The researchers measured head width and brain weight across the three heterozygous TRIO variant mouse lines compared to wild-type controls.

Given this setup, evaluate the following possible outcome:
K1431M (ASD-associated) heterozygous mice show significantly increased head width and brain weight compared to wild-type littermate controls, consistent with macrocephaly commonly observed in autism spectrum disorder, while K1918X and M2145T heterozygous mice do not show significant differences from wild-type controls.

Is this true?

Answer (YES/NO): NO